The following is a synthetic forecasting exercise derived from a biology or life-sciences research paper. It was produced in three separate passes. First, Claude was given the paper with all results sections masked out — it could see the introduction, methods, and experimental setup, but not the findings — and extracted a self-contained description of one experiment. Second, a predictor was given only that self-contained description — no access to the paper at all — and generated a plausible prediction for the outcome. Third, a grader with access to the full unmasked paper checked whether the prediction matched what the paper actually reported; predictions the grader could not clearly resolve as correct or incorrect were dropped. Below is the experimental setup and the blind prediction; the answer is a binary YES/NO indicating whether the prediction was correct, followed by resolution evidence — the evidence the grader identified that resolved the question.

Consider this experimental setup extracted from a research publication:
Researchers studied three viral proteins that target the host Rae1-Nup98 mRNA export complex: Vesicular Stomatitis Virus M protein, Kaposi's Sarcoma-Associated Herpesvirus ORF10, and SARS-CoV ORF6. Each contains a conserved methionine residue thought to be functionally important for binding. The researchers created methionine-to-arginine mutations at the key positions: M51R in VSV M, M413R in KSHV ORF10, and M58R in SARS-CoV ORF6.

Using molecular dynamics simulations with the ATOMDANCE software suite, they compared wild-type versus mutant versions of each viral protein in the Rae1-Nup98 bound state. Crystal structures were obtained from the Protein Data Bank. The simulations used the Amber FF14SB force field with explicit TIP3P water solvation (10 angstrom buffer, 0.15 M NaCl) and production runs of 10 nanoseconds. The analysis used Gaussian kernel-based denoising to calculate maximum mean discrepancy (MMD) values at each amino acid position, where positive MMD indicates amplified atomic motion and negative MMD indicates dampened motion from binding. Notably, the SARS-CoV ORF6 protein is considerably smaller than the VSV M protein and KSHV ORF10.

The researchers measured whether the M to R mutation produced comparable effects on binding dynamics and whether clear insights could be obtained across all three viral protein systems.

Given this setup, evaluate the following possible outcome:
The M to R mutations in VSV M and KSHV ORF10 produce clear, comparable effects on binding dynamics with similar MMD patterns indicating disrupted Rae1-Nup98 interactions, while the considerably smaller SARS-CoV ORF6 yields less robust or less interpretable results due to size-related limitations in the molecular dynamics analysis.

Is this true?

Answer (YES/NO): NO